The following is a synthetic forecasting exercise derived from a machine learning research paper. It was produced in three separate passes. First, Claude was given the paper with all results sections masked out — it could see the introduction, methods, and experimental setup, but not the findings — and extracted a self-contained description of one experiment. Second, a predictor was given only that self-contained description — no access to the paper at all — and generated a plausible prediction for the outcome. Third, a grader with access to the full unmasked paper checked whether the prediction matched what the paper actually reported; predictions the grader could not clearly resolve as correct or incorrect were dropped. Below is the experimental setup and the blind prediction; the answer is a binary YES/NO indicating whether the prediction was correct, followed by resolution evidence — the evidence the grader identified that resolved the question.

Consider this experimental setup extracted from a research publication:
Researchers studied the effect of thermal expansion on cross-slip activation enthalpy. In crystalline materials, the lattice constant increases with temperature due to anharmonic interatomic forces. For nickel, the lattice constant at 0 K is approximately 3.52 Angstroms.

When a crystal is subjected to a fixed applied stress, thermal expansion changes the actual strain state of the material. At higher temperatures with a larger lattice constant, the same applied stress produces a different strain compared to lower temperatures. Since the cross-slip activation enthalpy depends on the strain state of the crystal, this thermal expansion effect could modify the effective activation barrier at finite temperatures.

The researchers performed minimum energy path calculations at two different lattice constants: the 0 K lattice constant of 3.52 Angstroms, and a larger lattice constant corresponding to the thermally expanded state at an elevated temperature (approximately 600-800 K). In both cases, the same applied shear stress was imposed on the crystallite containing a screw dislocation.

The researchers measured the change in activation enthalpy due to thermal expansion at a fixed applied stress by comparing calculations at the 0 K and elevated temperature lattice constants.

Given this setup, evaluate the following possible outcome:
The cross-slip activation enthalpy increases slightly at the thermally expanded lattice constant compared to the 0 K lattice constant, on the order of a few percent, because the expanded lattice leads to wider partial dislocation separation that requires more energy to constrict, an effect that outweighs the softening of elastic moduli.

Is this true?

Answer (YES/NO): NO